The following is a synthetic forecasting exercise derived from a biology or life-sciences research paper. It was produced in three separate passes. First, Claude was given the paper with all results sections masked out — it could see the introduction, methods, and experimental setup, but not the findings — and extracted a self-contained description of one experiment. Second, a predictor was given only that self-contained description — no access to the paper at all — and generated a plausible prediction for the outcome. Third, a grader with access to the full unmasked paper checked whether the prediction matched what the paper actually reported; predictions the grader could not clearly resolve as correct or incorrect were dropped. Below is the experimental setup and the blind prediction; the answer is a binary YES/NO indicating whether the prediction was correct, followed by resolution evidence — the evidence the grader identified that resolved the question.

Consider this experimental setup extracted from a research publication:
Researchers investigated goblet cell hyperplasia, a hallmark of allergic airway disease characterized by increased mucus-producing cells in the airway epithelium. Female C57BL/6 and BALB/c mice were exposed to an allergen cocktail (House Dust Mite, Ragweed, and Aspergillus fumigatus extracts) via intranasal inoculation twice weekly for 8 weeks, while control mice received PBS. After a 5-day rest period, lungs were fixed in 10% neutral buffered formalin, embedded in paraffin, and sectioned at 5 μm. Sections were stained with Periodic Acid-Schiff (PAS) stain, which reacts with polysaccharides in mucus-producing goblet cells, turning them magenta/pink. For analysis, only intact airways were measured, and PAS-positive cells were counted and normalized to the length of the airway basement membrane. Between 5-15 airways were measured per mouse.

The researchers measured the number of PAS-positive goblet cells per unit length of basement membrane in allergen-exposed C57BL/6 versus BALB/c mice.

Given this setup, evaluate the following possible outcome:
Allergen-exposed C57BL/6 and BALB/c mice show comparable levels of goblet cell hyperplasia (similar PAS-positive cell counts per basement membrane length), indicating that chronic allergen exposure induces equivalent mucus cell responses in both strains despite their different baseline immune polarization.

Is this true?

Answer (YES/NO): YES